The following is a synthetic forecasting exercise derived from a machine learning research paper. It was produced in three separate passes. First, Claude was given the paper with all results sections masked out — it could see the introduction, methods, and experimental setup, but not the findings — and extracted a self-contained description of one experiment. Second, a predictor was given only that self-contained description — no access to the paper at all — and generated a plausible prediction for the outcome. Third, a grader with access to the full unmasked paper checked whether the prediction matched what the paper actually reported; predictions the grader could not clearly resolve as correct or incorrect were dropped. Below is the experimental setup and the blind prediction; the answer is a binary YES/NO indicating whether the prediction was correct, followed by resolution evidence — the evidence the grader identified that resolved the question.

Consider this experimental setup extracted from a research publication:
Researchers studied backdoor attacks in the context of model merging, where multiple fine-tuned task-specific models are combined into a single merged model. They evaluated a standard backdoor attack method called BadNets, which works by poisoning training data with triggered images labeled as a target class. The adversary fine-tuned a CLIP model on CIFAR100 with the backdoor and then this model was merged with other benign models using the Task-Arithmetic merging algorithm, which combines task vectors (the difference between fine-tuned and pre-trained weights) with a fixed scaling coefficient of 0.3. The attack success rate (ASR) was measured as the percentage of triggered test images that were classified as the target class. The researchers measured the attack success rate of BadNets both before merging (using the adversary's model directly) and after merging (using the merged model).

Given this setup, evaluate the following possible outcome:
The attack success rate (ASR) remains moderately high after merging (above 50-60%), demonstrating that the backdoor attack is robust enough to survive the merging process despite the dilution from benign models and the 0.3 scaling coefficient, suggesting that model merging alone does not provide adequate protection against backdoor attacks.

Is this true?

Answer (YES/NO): NO